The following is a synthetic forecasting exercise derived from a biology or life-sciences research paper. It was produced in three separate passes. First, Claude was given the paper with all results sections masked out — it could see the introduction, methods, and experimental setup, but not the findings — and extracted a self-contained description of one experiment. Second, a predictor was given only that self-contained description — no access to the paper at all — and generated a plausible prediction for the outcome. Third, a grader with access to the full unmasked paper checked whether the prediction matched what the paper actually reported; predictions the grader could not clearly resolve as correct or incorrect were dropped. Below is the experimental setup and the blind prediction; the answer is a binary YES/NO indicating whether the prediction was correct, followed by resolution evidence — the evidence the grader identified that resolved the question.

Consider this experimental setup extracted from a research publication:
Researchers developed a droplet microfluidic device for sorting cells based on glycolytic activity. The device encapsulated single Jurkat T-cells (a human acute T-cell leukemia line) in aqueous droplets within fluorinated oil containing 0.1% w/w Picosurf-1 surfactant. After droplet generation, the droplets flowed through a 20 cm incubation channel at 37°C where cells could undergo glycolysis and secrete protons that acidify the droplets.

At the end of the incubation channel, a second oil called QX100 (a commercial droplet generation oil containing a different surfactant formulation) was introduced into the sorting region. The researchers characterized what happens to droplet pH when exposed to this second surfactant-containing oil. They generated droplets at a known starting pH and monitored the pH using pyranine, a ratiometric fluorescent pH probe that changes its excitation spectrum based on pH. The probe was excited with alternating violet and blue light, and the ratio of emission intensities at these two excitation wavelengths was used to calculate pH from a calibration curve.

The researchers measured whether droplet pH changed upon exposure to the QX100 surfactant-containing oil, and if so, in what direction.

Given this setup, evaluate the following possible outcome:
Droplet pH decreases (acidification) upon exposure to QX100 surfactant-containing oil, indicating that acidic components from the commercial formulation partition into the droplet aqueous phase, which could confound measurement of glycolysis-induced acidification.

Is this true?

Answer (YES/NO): YES